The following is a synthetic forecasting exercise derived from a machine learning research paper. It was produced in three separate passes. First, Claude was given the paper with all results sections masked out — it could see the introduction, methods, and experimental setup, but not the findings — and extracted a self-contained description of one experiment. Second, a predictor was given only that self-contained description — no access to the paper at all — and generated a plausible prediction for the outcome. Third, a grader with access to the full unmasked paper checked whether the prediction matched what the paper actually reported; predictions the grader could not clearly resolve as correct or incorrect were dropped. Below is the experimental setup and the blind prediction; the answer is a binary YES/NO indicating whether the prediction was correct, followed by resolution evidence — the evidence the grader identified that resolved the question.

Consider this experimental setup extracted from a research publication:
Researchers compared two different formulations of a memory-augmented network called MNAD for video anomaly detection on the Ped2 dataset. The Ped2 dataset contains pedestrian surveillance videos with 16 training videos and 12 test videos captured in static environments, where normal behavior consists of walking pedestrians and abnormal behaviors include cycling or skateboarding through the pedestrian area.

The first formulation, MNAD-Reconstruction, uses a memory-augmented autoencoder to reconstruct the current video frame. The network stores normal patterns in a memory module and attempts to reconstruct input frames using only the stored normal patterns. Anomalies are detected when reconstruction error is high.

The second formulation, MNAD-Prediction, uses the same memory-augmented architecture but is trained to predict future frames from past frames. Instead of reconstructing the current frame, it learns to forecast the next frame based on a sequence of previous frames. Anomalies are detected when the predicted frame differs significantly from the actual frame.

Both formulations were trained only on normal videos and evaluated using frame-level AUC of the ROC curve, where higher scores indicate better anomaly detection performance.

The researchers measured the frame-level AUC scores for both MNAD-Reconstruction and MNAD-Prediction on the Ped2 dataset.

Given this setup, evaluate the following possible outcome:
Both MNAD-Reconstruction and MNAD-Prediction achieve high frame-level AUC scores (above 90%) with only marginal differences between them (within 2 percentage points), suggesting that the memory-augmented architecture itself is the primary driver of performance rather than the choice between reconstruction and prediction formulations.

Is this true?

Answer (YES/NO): NO